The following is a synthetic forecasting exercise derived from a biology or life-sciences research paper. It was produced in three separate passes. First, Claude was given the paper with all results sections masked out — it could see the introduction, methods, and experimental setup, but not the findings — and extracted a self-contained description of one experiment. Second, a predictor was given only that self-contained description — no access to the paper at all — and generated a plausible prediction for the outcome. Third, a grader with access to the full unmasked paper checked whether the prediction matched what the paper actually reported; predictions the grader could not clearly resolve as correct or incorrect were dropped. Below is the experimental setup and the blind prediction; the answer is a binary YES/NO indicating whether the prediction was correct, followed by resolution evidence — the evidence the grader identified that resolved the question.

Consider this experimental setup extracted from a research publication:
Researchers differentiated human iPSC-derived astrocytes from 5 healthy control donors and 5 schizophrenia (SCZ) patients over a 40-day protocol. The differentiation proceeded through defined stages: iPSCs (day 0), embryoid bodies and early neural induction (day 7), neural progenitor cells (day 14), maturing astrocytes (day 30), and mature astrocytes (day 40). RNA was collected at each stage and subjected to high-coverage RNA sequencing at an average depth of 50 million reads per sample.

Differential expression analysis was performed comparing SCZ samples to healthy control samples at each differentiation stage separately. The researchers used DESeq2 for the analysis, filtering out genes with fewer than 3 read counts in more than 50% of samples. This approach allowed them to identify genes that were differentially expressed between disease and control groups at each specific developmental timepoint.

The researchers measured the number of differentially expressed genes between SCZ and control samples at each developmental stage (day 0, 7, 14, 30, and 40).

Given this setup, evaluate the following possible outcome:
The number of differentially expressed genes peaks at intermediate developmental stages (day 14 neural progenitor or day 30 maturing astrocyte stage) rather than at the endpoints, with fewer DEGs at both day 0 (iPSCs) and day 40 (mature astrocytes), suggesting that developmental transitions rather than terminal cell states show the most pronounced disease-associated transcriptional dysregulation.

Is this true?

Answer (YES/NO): NO